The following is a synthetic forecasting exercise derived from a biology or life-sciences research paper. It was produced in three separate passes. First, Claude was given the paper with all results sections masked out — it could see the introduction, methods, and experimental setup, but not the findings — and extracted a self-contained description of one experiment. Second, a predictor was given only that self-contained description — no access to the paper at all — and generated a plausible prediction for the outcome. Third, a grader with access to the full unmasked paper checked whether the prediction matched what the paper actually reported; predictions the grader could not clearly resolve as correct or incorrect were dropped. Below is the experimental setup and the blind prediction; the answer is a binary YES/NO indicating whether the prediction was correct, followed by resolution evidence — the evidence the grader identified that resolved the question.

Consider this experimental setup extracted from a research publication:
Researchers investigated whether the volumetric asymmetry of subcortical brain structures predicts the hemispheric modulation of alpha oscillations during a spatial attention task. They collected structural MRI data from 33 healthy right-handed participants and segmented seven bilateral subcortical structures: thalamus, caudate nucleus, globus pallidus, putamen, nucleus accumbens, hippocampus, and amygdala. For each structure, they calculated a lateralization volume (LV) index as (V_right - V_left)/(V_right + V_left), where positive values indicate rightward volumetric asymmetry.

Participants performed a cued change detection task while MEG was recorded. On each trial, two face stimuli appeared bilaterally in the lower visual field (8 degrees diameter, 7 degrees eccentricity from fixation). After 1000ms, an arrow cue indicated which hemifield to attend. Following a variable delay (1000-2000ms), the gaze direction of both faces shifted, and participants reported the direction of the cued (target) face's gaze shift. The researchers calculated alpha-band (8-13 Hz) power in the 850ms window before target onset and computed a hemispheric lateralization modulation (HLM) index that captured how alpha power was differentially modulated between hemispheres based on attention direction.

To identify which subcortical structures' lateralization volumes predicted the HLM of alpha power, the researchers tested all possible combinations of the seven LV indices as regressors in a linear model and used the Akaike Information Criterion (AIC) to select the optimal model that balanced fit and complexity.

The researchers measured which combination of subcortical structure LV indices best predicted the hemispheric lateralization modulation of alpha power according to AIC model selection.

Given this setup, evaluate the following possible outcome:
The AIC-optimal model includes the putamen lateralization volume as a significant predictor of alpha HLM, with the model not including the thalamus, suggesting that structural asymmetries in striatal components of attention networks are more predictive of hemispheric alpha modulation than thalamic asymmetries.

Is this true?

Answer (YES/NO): NO